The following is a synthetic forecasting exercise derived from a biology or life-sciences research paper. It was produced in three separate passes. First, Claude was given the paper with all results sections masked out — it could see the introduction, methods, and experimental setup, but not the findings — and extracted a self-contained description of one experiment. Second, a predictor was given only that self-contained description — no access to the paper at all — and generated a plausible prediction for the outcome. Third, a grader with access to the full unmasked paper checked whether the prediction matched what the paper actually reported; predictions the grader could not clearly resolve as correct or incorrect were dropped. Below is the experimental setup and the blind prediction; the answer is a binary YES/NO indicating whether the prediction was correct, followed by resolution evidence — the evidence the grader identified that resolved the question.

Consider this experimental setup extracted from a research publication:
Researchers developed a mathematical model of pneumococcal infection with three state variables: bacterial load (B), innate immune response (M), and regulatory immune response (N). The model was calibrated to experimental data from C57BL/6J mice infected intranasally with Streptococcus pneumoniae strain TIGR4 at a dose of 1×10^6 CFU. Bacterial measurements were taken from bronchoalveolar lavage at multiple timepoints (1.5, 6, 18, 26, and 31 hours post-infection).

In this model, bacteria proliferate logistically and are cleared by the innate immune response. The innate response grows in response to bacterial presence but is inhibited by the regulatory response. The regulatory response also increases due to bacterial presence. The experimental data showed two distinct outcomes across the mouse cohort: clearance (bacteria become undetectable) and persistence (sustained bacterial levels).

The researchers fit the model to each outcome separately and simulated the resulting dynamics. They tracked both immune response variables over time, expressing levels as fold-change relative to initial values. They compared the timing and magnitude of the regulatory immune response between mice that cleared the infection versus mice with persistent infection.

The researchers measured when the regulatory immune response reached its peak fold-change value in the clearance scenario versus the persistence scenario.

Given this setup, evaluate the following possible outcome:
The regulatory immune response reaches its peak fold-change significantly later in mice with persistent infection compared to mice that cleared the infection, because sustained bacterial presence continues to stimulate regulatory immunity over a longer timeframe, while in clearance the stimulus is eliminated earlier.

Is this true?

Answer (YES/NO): YES